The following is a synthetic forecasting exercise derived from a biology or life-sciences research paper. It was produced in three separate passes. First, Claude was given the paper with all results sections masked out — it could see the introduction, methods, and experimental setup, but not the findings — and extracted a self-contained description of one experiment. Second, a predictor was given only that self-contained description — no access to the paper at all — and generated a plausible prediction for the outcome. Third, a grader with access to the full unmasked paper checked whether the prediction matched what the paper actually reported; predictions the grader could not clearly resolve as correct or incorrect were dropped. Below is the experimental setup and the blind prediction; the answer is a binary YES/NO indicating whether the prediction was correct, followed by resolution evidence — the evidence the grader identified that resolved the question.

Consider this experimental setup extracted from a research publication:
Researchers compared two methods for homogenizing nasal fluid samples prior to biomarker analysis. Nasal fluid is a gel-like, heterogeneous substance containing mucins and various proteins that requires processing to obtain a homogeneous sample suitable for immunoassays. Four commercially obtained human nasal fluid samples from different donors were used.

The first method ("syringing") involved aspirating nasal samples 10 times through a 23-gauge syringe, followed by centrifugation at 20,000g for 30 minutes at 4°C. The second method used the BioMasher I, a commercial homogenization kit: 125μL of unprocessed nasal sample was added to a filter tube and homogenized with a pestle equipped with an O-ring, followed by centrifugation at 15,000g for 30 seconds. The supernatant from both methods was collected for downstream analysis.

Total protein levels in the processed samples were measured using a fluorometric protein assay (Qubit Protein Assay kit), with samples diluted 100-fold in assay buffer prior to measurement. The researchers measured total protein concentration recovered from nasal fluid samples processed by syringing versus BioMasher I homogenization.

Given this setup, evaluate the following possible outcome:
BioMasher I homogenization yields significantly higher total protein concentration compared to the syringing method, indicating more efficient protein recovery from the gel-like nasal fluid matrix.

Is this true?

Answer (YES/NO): NO